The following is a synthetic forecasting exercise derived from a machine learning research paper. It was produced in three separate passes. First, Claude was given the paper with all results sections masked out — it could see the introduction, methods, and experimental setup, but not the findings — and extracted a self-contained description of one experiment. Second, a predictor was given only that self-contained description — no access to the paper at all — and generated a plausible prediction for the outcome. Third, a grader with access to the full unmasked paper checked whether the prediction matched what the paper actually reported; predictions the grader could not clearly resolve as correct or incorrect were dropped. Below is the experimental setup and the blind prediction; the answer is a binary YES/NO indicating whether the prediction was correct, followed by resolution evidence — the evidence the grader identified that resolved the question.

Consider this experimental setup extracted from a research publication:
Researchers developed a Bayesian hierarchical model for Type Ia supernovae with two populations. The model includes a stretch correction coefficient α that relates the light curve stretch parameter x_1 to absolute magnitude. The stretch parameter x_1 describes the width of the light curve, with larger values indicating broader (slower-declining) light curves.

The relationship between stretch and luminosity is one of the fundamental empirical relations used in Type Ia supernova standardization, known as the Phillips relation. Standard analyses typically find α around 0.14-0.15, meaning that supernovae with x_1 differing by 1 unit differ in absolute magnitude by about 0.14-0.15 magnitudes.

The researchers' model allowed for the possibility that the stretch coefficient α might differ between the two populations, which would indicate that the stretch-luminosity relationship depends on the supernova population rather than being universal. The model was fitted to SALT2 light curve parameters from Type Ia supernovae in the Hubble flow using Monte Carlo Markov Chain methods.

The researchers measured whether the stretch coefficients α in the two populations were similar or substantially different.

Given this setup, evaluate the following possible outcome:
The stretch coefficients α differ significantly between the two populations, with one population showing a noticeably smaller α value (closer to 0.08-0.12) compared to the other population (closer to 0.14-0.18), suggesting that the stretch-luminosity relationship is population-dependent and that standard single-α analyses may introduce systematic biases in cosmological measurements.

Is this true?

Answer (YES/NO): NO